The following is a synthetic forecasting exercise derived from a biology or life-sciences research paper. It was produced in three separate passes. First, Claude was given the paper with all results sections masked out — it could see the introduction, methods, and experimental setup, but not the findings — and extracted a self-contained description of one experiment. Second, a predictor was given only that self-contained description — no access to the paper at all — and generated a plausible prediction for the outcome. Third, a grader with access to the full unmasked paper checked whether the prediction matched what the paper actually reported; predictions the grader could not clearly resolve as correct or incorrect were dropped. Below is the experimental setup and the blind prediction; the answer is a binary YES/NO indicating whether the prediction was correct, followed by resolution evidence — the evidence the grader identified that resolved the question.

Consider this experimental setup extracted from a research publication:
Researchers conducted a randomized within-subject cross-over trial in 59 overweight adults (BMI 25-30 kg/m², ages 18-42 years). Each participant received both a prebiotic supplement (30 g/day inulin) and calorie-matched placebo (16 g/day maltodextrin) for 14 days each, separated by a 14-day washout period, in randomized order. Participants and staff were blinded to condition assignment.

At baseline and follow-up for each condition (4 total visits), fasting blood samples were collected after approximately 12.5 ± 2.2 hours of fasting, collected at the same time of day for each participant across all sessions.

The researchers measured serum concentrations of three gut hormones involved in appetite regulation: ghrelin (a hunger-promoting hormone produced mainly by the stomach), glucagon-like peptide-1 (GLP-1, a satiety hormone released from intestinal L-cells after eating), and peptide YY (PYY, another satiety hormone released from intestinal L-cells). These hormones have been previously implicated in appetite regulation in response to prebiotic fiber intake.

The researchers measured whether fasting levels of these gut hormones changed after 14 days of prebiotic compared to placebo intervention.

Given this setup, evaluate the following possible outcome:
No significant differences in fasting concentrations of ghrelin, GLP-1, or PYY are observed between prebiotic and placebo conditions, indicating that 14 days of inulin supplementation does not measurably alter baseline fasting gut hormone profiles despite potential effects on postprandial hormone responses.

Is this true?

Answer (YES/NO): YES